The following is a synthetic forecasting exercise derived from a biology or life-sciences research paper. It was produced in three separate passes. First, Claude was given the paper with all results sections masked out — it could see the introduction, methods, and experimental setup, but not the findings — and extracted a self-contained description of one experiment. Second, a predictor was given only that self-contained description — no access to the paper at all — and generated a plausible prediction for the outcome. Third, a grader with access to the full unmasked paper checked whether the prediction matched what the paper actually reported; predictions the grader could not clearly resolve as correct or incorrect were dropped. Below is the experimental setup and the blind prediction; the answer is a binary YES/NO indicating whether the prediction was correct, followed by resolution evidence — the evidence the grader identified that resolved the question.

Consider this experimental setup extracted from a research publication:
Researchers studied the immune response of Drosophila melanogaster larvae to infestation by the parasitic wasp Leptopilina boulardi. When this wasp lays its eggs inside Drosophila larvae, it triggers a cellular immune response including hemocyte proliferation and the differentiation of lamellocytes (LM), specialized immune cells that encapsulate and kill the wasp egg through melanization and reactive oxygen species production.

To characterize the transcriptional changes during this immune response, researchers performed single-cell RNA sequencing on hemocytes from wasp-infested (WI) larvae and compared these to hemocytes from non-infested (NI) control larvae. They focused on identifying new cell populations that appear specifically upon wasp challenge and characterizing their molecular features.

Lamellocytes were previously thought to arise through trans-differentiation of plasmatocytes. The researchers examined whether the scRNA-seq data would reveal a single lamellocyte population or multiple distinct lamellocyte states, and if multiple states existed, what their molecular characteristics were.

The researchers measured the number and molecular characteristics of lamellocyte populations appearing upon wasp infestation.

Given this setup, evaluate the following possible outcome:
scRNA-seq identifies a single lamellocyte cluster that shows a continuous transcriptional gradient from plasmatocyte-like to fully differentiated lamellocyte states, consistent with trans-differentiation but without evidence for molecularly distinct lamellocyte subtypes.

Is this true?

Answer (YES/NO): NO